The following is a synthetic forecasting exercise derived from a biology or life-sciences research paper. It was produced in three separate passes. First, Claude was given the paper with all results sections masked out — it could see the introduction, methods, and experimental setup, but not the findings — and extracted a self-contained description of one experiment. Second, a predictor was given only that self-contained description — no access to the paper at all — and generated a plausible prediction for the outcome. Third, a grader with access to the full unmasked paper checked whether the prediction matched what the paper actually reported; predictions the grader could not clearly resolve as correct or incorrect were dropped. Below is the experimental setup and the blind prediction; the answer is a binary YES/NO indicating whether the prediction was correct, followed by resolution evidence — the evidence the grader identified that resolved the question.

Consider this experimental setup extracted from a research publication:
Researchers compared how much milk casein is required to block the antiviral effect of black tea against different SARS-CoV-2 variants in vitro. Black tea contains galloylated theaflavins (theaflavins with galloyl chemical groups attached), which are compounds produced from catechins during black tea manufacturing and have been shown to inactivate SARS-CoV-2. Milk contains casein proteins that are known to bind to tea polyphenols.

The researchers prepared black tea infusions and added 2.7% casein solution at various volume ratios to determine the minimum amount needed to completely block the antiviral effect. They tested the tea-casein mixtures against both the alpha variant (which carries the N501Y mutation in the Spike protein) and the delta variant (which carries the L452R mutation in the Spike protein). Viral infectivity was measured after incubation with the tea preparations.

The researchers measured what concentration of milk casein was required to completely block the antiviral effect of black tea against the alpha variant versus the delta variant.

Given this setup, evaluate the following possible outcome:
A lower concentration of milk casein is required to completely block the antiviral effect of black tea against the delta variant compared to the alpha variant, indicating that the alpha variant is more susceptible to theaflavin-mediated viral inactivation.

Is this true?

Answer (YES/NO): YES